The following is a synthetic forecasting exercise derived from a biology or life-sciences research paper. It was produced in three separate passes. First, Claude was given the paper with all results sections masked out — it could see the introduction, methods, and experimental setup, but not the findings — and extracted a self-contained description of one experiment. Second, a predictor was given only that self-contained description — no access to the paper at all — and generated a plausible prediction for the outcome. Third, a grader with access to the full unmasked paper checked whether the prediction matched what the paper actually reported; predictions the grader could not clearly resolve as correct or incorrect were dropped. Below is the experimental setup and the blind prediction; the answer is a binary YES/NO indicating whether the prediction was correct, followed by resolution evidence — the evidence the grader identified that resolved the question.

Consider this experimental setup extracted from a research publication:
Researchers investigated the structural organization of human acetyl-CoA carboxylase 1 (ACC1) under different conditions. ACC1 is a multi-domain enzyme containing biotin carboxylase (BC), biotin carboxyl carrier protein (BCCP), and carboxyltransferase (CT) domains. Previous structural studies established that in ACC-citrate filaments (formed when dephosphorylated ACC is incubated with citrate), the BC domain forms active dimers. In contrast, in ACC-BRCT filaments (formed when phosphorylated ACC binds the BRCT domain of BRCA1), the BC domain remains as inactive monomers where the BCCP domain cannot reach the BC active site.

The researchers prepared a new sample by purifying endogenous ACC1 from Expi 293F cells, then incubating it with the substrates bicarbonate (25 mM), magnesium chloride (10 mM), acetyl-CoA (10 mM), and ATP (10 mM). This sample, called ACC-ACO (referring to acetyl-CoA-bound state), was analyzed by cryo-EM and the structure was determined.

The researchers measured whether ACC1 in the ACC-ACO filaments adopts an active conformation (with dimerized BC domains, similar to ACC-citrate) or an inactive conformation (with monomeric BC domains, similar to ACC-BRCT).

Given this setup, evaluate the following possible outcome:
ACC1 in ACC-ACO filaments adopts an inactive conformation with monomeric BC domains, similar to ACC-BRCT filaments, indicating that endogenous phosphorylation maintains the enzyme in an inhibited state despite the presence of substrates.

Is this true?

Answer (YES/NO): YES